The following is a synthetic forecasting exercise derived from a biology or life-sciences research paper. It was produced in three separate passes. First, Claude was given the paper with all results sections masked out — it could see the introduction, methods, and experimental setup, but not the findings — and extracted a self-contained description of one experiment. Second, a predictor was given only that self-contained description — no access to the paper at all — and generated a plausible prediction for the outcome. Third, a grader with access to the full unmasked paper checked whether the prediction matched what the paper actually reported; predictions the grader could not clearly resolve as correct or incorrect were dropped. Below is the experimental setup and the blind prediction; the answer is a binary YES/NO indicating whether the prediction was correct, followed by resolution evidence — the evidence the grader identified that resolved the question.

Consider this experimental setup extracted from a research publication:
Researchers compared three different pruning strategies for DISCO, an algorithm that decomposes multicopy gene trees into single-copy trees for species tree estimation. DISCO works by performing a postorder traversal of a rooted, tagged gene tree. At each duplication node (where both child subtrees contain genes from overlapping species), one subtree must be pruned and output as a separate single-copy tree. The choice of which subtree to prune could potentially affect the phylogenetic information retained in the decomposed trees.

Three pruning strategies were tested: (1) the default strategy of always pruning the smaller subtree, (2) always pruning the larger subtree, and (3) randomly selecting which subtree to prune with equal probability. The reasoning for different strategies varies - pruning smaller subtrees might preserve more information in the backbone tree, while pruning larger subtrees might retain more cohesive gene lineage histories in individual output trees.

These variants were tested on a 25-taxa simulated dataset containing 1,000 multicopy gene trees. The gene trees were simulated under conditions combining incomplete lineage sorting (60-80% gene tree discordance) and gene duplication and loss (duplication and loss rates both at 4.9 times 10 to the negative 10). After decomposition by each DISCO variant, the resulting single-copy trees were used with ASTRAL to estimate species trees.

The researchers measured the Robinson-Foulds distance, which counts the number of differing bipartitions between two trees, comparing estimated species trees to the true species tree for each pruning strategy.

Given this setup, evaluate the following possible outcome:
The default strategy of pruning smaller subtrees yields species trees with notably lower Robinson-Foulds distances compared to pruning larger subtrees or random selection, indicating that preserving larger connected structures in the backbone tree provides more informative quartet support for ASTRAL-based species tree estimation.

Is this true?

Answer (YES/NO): YES